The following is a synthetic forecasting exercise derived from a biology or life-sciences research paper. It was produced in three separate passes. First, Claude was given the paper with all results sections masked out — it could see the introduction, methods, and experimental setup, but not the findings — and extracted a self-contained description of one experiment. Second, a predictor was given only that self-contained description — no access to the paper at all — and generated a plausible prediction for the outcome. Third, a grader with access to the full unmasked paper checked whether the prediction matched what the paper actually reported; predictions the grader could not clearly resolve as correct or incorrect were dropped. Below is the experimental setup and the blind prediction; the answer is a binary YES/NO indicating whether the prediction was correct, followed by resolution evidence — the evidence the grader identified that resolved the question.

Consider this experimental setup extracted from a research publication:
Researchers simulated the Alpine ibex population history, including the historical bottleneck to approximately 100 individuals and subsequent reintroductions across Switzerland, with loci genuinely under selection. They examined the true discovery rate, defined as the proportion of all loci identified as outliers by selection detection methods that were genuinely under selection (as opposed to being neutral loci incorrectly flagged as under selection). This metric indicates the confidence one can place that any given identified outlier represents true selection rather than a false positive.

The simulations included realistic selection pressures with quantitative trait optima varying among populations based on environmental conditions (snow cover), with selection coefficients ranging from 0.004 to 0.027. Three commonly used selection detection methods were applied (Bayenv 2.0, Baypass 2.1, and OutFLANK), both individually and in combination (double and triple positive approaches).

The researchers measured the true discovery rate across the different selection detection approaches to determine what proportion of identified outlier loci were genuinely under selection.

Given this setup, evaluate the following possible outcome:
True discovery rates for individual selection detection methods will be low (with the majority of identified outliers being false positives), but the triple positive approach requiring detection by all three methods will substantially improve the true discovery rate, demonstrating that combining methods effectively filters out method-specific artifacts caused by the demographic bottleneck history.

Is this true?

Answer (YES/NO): NO